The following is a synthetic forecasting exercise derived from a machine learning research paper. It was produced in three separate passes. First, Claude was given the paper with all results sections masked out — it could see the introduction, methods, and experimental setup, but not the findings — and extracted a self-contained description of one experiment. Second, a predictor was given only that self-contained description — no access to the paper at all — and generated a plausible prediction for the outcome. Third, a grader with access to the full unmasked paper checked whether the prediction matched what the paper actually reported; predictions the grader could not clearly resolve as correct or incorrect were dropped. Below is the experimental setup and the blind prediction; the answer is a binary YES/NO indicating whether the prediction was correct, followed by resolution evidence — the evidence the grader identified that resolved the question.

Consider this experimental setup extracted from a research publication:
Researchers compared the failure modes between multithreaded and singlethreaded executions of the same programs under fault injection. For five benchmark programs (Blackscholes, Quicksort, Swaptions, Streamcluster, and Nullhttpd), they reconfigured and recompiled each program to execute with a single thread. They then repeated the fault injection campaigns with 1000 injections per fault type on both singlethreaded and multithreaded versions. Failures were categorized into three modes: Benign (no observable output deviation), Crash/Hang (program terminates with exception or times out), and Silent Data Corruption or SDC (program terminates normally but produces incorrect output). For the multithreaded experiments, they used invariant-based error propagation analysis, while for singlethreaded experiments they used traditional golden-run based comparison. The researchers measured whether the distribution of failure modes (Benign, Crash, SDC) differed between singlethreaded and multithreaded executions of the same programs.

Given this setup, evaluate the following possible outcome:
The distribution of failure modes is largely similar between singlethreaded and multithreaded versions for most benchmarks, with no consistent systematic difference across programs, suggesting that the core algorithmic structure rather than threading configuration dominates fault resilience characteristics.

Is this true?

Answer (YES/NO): NO